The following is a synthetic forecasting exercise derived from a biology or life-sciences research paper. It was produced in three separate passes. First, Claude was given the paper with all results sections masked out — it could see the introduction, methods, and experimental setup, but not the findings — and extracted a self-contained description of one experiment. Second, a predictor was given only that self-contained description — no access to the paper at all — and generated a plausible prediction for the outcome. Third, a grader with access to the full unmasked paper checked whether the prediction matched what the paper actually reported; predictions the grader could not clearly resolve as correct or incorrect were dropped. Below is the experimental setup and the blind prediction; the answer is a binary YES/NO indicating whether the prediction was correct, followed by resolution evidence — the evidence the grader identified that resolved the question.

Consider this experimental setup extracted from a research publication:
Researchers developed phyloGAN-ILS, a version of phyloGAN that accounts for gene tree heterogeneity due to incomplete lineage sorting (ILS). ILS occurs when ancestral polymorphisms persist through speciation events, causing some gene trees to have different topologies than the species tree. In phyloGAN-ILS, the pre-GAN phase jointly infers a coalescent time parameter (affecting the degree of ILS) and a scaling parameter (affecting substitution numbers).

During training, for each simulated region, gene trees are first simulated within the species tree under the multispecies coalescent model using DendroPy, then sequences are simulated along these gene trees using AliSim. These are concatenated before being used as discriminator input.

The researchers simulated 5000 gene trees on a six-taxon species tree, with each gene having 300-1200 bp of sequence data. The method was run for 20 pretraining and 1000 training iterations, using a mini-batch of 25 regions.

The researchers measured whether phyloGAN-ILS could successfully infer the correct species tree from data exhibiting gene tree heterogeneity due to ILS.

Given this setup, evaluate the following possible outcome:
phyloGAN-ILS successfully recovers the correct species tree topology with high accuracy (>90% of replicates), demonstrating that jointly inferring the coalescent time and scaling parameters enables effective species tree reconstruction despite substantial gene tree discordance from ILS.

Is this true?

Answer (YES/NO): YES